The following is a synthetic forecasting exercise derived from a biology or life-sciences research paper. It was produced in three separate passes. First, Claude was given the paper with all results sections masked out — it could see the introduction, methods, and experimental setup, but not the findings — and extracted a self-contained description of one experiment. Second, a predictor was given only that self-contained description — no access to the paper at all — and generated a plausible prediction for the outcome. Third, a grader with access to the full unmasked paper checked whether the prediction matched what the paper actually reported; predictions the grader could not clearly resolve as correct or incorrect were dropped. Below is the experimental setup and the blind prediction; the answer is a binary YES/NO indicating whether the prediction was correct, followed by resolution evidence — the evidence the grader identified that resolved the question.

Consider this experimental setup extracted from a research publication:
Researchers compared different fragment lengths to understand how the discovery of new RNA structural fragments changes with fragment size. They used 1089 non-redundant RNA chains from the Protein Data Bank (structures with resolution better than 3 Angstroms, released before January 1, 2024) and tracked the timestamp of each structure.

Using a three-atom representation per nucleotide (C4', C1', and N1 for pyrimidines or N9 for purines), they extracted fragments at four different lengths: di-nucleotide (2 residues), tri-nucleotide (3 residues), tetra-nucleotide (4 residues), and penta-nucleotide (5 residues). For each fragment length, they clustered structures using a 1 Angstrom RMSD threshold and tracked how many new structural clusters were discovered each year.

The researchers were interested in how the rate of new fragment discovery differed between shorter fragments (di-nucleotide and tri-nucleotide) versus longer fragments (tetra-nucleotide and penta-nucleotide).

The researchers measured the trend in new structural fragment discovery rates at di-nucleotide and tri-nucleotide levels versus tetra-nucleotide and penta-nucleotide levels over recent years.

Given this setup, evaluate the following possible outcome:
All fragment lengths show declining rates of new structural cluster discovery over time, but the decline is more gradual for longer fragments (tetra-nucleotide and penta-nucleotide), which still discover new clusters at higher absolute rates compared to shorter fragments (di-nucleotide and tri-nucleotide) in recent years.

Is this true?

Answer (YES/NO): NO